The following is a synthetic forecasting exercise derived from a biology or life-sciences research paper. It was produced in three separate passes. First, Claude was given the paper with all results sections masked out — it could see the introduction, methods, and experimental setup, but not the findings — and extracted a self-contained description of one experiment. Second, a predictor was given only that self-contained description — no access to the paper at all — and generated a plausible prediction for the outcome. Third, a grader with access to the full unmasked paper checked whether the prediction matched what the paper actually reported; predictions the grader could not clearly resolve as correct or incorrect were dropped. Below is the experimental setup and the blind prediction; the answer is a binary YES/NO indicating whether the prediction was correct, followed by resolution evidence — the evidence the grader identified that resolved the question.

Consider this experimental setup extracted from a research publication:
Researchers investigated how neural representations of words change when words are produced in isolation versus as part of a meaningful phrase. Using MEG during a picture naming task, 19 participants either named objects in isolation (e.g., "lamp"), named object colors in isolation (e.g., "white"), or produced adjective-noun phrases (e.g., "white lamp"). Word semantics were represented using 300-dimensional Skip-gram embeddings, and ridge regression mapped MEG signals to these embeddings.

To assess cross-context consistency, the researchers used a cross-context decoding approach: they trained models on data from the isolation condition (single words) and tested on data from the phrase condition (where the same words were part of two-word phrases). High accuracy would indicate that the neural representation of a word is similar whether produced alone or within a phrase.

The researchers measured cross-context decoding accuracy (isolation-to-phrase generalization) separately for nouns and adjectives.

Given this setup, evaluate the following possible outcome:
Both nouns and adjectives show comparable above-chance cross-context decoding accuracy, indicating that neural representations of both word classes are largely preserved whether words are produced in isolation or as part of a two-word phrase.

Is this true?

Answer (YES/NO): NO